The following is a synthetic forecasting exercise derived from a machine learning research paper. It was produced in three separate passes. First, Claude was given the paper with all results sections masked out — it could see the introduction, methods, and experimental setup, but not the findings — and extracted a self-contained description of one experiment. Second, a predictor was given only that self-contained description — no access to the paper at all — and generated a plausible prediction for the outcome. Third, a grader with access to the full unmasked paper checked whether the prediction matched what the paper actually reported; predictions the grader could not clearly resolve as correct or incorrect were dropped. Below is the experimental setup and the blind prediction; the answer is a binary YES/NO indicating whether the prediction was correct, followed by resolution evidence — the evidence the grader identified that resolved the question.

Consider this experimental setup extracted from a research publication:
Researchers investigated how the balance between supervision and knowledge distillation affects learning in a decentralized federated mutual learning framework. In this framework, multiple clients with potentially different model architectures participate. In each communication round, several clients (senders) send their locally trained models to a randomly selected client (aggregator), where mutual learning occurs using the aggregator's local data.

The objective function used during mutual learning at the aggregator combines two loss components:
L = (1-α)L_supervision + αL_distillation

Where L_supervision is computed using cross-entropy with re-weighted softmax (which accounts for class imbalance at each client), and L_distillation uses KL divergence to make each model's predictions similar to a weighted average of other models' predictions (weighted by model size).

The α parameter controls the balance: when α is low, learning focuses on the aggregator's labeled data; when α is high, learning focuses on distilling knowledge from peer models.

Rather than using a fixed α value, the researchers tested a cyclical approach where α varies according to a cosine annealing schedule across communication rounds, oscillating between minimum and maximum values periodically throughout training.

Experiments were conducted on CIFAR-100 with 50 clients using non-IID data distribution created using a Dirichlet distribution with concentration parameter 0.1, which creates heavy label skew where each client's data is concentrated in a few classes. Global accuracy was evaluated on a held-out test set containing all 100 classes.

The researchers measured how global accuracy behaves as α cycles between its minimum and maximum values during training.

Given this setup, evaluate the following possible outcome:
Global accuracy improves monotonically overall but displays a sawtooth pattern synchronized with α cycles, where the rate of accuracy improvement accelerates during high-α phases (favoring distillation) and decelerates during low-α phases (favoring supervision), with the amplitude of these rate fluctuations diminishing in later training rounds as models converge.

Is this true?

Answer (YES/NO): NO